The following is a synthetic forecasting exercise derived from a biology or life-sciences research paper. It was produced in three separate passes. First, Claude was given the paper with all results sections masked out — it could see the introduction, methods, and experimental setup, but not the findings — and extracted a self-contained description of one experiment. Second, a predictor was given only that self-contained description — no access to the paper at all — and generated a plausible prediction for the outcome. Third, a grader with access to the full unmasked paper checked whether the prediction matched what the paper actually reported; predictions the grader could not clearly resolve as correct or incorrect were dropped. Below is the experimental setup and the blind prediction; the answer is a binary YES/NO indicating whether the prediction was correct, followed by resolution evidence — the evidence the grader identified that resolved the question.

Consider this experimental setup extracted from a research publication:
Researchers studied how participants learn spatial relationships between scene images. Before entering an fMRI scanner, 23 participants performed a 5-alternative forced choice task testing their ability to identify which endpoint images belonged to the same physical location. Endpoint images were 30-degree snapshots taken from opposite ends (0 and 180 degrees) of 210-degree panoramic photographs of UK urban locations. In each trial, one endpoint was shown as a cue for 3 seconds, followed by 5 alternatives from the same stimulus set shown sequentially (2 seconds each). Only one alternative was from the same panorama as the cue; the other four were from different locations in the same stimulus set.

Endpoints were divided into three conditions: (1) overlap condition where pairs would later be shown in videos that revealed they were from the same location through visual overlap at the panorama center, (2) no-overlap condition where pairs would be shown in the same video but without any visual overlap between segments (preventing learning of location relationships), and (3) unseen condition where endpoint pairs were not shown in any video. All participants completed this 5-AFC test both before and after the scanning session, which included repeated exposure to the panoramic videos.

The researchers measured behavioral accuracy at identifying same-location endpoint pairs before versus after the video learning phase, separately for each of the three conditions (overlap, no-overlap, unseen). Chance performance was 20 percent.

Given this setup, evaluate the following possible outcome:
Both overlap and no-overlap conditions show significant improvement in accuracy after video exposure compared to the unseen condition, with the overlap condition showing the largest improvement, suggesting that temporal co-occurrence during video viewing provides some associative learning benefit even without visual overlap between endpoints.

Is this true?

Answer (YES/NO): NO